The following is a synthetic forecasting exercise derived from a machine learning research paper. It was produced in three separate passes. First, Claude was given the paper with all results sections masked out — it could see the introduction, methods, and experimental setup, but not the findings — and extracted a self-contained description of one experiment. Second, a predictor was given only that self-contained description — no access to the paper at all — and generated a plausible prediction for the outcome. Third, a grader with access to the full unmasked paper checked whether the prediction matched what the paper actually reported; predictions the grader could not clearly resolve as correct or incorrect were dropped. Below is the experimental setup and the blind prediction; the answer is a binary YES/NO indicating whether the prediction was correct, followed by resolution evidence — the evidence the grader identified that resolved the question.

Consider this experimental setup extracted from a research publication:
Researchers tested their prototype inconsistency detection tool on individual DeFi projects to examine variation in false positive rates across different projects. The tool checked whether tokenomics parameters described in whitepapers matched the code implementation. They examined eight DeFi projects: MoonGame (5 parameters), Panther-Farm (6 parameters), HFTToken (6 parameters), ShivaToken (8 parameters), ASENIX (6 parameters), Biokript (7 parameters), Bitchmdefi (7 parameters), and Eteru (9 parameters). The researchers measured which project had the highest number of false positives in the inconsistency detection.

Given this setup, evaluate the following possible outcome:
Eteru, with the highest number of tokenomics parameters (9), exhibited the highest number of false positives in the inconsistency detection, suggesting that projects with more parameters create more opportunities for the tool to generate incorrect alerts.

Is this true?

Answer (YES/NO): YES